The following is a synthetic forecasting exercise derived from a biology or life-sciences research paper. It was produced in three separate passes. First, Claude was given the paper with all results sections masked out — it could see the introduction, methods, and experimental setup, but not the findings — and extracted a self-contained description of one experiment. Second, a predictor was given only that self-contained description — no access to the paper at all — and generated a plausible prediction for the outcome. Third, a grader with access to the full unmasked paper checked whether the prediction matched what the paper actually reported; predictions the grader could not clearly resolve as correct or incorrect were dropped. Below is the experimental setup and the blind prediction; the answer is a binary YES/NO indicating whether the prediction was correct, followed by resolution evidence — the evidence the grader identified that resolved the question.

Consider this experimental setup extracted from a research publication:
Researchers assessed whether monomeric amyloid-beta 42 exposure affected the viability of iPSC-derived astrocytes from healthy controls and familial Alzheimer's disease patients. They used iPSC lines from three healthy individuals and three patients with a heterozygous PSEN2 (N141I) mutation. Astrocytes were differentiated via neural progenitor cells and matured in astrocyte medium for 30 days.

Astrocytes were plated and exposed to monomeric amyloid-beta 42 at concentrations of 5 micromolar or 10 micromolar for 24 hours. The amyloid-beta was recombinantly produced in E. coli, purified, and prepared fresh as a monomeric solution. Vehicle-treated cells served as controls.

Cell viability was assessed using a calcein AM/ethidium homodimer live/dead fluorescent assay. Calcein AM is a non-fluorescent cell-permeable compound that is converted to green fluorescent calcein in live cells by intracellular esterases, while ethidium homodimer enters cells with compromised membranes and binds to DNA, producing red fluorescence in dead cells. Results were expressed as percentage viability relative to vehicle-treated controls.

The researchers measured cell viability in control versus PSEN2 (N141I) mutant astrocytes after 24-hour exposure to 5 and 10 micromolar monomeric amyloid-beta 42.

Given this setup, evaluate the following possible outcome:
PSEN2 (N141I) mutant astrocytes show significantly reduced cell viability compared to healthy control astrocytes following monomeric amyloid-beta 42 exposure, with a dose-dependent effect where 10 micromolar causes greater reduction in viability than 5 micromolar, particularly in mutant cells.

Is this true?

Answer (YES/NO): NO